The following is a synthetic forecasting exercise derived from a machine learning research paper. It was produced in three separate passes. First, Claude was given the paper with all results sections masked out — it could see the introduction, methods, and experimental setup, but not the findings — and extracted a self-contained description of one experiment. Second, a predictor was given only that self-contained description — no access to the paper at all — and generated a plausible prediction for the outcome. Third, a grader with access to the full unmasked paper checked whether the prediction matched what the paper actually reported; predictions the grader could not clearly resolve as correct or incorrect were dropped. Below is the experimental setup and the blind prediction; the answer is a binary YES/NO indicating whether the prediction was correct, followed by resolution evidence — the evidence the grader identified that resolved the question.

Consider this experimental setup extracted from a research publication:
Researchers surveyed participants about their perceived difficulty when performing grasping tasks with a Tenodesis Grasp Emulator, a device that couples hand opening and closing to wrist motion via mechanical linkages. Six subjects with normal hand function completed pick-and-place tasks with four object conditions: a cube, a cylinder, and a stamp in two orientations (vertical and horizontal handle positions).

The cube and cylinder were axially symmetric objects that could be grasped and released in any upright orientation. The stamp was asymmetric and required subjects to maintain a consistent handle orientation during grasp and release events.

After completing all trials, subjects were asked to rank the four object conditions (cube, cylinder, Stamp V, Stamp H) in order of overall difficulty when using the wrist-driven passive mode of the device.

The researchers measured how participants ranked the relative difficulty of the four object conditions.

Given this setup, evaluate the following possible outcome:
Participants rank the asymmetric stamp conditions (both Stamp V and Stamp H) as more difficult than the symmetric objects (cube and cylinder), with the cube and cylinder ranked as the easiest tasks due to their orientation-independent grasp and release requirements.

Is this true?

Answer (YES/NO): NO